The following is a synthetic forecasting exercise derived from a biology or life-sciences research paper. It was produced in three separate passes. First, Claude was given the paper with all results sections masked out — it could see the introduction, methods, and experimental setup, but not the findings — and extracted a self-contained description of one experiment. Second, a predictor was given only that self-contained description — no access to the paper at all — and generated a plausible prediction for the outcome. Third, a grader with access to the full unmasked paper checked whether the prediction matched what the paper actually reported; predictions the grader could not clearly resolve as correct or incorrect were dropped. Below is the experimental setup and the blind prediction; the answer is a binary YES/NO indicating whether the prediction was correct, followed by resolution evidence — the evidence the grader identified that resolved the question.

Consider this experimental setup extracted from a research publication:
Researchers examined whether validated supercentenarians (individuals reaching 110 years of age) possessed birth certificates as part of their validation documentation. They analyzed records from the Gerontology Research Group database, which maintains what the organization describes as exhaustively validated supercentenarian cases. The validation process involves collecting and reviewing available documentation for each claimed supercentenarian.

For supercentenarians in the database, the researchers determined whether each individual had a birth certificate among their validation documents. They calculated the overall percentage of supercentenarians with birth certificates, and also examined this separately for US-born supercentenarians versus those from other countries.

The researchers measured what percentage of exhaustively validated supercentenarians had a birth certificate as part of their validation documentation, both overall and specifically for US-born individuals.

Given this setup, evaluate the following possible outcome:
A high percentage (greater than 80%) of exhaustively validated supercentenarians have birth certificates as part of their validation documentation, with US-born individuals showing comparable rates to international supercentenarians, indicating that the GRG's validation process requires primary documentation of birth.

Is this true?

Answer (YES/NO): NO